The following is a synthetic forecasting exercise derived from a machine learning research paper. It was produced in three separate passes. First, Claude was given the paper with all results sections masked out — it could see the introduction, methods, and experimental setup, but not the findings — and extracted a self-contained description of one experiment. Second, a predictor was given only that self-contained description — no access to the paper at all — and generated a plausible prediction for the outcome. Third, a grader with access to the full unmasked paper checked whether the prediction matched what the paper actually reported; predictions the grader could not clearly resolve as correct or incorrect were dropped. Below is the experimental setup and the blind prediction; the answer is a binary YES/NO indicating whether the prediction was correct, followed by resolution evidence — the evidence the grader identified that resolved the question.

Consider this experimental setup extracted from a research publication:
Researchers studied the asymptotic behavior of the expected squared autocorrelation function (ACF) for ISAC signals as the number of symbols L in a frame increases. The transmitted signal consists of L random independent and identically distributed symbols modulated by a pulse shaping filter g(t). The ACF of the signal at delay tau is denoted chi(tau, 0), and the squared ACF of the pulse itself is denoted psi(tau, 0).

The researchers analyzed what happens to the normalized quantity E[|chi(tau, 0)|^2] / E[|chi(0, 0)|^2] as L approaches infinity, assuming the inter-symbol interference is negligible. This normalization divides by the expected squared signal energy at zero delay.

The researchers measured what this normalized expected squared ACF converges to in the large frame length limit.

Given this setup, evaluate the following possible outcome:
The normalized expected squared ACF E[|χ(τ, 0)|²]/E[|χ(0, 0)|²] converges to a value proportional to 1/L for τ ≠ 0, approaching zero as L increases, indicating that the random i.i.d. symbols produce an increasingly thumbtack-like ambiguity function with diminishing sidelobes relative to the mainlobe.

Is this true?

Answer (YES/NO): NO